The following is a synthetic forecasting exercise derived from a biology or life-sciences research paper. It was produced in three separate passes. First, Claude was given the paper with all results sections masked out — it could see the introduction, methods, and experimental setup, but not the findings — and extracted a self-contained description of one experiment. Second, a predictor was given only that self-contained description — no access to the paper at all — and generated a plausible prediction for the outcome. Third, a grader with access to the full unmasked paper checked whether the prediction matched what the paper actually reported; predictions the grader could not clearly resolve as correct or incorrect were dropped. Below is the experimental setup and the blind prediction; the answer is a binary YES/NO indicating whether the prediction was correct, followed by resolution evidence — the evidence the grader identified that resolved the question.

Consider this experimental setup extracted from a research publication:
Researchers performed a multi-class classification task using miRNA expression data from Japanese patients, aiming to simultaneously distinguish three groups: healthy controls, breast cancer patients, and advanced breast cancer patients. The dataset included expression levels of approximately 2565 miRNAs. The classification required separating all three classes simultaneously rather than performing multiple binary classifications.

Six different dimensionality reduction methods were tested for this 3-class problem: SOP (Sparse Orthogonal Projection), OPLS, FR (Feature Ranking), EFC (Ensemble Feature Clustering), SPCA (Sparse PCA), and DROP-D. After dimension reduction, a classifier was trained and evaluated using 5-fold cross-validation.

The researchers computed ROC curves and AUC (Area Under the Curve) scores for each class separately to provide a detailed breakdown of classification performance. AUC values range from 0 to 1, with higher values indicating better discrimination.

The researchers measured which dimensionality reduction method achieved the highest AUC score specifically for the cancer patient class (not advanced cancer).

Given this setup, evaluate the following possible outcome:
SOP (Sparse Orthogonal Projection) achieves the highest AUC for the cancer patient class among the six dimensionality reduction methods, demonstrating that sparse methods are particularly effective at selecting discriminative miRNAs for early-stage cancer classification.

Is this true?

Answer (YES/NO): NO